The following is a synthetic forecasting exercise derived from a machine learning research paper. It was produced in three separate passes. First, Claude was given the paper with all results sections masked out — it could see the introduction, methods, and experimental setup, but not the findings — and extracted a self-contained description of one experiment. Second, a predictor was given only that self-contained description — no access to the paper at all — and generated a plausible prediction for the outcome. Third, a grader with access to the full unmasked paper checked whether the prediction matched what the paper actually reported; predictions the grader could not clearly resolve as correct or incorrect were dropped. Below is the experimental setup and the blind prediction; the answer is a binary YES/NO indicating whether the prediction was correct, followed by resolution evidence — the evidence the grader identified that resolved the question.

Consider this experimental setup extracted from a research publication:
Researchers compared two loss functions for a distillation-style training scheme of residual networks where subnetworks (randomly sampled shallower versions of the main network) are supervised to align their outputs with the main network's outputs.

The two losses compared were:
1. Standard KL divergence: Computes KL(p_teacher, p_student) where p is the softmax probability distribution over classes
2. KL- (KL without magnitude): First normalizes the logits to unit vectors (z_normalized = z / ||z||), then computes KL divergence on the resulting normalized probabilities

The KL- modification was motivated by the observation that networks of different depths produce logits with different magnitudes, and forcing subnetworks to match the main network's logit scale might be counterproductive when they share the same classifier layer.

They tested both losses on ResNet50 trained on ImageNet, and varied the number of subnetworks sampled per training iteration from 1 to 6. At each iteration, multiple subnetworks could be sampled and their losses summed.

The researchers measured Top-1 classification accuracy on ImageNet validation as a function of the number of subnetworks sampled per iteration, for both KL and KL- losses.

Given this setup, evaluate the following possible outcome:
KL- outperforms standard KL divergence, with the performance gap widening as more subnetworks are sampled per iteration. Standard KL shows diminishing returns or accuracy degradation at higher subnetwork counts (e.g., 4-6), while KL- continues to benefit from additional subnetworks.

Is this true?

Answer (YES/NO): YES